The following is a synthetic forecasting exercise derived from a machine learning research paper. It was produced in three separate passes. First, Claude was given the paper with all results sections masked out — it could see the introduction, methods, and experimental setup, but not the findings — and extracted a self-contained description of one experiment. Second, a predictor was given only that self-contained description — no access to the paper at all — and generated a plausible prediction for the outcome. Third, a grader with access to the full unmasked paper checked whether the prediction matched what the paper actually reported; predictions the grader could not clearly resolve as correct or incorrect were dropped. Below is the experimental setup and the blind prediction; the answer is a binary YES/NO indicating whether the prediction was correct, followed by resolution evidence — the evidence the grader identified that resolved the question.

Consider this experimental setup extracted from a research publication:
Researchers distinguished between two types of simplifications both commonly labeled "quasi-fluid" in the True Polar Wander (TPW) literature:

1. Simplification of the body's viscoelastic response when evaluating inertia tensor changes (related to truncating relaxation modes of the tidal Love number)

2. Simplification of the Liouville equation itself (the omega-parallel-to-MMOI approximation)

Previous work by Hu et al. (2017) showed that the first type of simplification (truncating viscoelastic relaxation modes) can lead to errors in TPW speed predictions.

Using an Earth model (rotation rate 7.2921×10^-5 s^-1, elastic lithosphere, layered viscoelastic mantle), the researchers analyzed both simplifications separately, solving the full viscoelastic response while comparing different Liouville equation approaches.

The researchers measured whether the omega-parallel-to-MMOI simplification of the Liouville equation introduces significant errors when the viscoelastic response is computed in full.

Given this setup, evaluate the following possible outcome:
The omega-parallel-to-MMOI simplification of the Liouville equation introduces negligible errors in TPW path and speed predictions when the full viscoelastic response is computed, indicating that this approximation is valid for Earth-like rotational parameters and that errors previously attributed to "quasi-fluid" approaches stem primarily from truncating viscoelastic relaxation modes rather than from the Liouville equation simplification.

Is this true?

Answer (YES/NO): YES